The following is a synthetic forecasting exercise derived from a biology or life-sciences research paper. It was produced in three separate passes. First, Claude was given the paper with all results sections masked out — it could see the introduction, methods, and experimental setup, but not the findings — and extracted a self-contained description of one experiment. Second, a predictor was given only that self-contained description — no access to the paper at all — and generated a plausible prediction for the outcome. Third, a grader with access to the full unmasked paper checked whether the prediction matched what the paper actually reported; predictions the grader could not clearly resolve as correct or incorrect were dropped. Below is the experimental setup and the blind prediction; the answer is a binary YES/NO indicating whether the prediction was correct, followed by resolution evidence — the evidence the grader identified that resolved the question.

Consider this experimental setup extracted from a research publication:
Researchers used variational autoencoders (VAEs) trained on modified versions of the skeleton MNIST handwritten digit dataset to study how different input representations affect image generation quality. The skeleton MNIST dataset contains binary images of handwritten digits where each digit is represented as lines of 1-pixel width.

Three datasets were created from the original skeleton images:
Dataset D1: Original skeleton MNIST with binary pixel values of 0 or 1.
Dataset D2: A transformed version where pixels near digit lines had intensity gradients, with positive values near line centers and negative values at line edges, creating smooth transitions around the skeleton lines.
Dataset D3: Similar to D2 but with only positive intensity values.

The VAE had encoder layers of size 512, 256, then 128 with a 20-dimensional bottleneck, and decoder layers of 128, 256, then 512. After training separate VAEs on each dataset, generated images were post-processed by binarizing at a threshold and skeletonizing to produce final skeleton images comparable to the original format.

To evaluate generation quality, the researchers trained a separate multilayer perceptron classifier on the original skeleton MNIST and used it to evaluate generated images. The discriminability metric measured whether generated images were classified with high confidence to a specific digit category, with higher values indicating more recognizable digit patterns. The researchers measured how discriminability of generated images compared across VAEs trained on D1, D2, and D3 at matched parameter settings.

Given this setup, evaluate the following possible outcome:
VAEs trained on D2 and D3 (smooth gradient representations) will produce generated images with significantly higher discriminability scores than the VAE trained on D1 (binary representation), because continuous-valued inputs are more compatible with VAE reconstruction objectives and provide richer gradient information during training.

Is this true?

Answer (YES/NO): NO